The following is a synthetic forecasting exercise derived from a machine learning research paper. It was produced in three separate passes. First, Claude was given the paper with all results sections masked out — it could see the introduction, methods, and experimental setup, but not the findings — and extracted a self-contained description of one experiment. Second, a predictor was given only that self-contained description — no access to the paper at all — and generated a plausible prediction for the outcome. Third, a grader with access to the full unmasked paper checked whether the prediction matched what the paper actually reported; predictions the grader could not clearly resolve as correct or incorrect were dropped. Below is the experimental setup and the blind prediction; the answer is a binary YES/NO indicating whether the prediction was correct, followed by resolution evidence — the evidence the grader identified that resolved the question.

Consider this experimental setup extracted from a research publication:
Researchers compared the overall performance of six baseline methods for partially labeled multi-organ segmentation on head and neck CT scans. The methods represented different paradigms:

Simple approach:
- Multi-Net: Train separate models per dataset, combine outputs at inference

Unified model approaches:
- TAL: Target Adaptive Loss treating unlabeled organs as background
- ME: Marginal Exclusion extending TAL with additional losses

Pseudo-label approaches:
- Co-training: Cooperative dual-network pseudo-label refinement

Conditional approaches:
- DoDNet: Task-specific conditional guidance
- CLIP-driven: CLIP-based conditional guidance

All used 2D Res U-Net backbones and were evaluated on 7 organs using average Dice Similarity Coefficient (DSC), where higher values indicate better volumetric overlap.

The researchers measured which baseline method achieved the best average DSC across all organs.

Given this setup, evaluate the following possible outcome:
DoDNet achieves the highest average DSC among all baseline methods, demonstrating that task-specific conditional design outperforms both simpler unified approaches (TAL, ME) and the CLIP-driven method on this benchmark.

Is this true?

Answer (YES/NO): NO